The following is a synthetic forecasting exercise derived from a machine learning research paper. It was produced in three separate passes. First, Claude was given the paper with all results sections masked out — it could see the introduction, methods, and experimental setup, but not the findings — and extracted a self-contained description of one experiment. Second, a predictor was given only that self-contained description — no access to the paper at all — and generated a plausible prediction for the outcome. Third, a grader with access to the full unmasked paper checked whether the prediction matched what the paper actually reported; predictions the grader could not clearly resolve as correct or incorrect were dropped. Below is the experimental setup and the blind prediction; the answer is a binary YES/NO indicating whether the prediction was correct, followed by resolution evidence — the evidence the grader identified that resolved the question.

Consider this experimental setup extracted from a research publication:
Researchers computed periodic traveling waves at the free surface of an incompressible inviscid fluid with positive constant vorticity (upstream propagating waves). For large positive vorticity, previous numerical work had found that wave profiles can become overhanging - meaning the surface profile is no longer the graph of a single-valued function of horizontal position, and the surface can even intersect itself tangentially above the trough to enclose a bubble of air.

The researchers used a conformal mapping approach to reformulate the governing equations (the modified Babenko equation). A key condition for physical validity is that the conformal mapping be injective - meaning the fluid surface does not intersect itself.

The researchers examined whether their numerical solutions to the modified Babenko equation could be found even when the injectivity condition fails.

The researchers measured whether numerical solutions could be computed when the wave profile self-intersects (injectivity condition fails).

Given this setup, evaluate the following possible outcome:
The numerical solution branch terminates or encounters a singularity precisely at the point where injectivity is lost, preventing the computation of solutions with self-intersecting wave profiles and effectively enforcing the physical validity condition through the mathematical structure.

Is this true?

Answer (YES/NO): NO